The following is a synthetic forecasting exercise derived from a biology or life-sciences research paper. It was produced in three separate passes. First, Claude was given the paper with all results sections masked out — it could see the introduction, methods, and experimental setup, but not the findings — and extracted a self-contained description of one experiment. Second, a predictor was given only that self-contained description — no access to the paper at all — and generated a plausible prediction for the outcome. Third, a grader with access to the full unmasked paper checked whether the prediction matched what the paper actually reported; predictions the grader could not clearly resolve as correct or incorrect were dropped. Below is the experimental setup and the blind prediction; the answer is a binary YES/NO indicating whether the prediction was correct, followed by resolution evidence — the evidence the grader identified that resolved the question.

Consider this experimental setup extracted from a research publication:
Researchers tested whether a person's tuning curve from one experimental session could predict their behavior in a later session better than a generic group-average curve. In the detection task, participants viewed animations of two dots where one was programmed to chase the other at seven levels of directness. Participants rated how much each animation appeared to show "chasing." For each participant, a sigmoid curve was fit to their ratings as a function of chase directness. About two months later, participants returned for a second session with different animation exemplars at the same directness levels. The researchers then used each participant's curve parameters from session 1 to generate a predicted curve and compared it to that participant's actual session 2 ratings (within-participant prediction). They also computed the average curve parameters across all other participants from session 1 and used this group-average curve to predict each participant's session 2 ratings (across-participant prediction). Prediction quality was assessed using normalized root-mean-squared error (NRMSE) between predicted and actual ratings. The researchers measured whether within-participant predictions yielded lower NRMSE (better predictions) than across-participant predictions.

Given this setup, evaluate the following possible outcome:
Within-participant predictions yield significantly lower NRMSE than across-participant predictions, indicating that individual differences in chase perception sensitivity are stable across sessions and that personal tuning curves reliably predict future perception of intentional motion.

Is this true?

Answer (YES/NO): YES